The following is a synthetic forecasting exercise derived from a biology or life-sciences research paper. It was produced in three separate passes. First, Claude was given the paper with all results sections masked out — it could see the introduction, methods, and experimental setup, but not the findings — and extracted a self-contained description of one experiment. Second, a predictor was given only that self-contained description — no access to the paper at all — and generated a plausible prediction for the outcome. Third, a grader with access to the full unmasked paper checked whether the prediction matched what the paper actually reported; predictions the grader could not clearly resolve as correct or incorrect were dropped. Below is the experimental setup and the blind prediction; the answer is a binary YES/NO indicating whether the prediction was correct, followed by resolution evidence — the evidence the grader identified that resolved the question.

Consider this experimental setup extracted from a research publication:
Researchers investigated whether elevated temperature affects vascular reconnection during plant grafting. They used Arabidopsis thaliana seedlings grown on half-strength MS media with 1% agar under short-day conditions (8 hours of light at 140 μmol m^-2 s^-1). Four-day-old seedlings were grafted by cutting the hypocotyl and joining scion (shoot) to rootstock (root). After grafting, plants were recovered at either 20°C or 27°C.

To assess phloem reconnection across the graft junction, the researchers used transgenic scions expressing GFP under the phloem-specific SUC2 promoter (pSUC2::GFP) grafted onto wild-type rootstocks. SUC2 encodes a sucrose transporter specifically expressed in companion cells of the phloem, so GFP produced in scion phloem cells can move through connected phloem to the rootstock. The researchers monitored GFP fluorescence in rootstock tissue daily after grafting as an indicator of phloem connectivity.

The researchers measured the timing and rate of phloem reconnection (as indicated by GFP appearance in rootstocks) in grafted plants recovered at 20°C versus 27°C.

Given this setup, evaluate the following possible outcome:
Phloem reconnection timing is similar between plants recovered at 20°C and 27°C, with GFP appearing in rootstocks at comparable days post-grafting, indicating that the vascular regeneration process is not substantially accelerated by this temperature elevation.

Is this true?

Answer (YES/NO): NO